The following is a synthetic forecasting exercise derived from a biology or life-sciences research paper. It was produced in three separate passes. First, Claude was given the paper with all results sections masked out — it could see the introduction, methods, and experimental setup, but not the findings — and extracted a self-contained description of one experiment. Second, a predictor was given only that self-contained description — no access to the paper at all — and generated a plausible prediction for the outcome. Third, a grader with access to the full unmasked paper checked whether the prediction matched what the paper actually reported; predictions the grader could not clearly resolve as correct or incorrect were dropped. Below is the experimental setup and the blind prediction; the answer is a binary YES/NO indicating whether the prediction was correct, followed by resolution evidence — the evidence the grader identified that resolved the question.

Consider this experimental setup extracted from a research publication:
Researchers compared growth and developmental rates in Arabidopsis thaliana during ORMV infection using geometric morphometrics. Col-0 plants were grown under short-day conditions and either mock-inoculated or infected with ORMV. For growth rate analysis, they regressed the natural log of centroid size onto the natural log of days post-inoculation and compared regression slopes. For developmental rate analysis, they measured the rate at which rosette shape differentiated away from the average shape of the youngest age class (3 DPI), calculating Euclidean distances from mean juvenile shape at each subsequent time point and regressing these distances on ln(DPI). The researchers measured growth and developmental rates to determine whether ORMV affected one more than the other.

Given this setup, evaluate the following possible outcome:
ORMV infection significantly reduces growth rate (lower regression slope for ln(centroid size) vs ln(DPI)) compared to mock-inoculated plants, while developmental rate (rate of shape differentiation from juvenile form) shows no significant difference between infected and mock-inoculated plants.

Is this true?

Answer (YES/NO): NO